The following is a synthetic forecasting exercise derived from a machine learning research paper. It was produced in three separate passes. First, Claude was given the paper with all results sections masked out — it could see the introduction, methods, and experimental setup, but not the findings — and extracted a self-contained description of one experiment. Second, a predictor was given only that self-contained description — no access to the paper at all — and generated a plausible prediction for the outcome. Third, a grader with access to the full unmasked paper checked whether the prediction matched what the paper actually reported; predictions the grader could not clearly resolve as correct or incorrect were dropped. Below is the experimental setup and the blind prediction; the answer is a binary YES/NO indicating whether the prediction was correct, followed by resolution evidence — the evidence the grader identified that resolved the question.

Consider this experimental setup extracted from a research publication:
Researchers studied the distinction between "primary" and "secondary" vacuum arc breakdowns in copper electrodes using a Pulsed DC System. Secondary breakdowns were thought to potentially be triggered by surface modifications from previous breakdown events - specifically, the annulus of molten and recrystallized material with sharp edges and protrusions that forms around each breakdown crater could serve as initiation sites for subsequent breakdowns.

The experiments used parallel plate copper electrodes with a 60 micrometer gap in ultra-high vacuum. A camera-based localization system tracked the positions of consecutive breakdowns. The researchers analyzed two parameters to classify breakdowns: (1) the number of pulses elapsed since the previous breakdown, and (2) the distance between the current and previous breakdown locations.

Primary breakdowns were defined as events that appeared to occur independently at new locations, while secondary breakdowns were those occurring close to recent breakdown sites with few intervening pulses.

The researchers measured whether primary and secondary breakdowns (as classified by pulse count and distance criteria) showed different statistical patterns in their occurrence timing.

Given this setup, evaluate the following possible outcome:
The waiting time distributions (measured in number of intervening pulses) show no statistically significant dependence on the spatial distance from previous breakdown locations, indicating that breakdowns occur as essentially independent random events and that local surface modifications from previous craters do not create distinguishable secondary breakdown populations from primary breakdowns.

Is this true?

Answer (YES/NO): NO